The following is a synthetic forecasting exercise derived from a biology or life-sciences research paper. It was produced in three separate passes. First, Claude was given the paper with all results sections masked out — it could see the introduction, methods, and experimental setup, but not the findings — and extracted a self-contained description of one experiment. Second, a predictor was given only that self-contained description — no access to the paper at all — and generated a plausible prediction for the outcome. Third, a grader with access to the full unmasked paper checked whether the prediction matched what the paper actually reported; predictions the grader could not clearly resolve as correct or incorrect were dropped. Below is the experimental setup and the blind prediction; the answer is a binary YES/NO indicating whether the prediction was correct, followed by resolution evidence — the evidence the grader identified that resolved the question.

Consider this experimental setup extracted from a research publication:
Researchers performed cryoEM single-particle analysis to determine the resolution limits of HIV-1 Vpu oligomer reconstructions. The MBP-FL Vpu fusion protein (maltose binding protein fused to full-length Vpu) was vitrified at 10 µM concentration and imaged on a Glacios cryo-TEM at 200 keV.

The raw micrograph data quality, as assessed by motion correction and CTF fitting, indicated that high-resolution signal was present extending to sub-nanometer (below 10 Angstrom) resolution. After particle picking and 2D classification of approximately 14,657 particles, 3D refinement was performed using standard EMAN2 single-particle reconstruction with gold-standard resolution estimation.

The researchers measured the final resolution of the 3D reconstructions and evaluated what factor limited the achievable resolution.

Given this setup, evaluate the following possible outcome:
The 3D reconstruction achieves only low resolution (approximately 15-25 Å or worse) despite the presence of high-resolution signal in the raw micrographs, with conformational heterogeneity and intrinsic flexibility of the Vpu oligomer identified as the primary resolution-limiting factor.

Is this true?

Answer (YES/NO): YES